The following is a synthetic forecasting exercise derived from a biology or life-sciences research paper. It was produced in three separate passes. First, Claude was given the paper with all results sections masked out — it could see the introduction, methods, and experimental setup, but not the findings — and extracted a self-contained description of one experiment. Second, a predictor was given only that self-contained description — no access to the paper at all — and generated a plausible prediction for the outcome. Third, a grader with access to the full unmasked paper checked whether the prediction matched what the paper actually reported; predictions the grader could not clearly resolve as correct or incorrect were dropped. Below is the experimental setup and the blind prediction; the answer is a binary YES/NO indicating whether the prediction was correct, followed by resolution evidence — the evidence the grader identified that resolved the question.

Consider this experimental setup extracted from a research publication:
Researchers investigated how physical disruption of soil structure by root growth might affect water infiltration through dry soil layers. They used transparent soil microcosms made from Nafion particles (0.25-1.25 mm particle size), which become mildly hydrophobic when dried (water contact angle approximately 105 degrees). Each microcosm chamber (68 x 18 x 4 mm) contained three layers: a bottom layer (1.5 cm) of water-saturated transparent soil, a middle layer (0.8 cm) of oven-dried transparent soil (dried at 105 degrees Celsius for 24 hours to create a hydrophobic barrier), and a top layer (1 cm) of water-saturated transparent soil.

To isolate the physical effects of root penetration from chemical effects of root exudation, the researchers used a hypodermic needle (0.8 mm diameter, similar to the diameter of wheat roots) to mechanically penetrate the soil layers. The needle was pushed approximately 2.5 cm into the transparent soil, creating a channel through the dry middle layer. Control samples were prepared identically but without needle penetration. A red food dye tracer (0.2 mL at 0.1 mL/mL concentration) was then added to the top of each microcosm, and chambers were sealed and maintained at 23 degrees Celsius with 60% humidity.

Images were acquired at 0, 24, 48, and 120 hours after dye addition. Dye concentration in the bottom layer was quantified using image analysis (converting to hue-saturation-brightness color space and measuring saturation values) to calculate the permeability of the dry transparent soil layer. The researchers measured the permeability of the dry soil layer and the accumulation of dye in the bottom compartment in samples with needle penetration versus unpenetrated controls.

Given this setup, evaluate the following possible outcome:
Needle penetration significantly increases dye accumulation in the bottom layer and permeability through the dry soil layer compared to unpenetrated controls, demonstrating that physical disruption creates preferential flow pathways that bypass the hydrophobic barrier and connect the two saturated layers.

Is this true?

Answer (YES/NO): NO